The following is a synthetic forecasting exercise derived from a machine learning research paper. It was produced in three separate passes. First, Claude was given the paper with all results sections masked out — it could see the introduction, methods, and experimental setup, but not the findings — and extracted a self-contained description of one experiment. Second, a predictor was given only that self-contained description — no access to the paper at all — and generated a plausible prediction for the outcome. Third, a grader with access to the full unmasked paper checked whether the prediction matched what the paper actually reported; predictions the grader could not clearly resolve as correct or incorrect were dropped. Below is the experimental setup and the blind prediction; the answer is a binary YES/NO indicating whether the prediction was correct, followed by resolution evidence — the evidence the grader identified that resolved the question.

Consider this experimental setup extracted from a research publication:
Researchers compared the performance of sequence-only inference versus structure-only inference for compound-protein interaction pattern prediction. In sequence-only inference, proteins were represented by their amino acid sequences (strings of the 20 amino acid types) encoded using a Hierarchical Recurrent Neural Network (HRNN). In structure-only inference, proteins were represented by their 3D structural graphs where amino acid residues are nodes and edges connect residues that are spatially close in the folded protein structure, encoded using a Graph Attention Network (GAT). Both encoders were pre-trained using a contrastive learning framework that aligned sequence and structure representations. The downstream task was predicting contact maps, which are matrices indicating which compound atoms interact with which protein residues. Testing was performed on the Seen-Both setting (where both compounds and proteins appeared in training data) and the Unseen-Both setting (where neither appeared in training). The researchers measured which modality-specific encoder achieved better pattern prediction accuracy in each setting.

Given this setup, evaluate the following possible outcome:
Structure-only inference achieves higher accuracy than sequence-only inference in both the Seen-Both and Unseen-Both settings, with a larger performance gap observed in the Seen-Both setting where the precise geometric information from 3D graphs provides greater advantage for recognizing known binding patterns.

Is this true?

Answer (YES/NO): NO